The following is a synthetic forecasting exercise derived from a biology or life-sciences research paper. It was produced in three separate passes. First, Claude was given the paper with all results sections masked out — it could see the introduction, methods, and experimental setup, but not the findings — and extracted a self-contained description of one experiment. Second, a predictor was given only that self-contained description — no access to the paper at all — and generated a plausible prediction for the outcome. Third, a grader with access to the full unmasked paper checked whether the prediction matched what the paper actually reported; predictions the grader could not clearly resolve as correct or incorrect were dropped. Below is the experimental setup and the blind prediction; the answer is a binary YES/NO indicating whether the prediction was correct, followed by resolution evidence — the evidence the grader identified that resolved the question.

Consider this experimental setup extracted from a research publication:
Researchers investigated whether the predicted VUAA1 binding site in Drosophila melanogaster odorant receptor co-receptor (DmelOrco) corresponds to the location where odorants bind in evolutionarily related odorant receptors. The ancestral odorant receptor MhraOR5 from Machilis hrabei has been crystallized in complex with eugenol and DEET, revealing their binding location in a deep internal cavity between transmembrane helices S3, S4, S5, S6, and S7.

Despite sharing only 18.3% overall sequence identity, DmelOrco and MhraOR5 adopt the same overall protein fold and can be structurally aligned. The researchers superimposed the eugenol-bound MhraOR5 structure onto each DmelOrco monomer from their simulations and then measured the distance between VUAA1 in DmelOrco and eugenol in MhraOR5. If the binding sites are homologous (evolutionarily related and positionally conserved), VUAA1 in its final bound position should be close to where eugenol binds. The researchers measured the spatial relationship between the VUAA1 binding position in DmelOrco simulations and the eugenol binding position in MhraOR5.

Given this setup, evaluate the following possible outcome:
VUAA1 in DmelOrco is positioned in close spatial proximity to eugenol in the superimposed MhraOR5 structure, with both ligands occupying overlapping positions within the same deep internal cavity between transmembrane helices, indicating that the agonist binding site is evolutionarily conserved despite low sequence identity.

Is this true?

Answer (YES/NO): YES